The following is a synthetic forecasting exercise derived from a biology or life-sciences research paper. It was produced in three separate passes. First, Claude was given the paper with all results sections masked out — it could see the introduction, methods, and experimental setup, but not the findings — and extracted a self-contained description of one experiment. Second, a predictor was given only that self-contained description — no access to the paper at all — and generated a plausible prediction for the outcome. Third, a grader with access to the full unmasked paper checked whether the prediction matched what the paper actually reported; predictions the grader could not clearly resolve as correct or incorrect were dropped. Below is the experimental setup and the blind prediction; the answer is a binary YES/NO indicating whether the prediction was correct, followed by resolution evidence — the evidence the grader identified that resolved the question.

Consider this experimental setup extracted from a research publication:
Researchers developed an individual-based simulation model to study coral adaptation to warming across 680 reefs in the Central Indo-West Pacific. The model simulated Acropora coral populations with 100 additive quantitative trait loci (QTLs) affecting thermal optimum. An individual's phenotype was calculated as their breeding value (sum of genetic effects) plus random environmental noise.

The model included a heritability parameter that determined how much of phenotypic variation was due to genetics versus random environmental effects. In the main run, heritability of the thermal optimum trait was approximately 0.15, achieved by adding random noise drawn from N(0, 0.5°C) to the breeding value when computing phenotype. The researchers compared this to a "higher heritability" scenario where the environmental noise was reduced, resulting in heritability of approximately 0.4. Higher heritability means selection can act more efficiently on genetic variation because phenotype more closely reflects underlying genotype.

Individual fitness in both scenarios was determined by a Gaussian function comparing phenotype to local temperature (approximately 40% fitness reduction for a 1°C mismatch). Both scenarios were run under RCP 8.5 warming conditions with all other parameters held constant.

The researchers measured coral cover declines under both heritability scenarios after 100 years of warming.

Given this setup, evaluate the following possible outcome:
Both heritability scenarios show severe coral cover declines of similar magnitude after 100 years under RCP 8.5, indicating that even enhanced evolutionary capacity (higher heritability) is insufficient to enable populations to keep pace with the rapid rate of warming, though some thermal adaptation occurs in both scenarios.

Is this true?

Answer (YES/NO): YES